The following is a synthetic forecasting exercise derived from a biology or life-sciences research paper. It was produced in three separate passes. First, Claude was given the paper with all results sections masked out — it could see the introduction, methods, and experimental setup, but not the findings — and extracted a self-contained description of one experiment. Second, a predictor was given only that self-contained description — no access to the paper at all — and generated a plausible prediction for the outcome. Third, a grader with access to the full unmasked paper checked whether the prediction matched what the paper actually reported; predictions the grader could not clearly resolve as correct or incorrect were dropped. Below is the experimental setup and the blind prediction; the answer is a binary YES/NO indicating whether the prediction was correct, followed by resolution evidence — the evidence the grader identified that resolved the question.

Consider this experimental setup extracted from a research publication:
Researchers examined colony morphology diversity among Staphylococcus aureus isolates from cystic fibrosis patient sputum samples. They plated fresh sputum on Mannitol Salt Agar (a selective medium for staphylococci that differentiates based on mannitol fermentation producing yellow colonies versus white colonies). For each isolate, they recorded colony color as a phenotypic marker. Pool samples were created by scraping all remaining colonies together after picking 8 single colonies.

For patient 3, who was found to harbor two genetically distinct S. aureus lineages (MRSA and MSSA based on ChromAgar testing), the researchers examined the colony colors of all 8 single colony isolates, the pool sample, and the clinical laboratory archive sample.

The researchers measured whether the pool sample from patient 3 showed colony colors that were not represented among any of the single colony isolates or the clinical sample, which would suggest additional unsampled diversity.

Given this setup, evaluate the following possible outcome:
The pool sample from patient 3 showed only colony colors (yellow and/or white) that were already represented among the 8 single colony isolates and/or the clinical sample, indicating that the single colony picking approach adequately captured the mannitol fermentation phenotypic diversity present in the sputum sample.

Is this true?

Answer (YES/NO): NO